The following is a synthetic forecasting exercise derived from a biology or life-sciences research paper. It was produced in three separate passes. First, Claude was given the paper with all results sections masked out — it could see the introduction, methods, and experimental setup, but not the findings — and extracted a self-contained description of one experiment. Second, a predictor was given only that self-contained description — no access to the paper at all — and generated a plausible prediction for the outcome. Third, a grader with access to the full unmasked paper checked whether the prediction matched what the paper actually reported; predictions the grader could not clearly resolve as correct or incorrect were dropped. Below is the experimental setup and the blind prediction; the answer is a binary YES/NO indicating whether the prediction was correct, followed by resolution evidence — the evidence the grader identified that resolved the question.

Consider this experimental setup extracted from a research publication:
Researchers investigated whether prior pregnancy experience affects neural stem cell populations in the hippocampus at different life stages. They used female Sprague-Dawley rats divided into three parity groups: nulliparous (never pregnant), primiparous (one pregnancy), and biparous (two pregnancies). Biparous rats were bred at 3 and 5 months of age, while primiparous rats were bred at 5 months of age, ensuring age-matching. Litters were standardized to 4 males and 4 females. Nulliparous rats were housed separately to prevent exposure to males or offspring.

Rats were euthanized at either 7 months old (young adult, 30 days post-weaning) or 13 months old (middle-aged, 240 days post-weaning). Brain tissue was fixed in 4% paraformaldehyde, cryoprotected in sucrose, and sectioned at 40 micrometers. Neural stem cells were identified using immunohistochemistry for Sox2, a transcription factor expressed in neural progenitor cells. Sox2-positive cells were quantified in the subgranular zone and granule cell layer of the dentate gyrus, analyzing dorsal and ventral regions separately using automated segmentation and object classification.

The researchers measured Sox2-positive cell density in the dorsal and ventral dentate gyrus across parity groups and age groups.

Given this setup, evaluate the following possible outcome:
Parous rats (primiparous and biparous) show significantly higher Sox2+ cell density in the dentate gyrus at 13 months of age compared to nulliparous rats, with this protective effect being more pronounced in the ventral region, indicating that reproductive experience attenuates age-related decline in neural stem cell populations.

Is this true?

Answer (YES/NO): NO